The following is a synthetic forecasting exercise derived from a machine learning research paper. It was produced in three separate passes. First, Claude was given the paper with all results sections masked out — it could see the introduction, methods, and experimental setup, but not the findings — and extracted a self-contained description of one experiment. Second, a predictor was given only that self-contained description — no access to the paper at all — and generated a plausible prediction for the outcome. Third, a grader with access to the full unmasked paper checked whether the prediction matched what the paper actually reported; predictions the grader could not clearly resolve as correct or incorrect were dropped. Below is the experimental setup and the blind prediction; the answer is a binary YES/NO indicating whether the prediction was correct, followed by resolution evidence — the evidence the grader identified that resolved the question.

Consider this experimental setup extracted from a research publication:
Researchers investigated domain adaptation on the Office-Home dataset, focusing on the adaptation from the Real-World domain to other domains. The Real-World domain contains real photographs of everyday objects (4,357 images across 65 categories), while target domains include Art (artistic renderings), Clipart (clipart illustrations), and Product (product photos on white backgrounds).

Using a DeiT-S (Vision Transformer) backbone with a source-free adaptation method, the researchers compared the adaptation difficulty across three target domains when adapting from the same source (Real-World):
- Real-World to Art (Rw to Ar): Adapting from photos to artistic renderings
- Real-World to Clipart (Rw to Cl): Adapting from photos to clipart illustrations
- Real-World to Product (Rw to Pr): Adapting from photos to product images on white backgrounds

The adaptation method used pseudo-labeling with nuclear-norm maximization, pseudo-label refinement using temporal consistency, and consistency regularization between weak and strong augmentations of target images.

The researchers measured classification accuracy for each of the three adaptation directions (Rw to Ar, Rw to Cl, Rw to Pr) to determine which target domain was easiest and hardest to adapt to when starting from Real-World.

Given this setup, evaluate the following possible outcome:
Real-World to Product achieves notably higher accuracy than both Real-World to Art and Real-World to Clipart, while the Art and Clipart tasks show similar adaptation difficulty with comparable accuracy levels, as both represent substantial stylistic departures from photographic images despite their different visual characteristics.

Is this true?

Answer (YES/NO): NO